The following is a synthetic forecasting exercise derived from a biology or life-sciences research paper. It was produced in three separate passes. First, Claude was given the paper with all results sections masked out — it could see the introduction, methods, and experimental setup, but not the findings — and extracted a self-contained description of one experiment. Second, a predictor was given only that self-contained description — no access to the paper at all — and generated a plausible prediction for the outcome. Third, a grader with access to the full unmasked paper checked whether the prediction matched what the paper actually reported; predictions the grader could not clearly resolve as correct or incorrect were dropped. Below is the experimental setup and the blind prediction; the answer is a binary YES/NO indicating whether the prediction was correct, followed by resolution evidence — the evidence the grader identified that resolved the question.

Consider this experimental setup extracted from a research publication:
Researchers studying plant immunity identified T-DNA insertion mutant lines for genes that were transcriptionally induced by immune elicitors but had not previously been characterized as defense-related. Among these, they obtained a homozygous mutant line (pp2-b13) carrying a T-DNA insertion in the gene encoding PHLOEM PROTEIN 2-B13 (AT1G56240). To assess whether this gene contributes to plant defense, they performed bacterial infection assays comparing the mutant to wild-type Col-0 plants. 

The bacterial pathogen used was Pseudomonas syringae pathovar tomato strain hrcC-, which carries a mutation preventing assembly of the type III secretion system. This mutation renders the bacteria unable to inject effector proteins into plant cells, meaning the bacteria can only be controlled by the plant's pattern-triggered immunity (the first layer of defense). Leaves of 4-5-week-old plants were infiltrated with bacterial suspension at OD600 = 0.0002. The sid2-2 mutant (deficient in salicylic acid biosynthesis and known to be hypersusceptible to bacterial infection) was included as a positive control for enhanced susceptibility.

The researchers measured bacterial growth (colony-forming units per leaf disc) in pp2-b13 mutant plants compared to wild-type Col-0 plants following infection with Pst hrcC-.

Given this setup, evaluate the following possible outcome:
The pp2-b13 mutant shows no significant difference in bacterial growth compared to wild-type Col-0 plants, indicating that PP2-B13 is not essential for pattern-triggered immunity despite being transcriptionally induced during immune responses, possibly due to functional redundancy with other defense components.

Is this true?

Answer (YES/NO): NO